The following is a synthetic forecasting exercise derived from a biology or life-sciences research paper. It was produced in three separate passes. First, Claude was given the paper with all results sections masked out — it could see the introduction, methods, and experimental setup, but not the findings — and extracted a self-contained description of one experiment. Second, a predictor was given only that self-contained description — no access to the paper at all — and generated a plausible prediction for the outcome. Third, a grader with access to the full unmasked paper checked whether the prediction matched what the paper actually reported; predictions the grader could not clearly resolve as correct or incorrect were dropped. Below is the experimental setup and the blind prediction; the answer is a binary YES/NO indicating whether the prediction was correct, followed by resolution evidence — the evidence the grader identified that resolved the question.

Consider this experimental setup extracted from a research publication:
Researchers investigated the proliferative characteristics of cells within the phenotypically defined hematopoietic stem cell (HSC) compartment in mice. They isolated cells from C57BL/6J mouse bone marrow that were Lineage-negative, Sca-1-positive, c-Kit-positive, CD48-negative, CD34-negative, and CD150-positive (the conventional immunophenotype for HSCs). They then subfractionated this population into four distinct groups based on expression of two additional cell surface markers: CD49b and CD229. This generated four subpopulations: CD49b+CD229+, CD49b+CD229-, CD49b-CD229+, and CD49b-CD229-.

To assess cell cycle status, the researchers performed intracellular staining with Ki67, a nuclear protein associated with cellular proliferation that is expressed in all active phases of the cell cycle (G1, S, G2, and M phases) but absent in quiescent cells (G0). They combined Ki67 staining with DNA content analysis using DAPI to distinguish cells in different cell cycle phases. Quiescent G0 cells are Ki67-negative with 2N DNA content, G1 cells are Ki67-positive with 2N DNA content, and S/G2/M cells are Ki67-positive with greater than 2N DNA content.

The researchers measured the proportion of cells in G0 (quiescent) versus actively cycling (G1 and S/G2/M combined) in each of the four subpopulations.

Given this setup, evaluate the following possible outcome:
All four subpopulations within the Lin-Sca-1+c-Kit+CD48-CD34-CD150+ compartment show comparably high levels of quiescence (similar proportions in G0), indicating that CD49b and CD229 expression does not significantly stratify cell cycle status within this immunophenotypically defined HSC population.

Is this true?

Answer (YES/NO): NO